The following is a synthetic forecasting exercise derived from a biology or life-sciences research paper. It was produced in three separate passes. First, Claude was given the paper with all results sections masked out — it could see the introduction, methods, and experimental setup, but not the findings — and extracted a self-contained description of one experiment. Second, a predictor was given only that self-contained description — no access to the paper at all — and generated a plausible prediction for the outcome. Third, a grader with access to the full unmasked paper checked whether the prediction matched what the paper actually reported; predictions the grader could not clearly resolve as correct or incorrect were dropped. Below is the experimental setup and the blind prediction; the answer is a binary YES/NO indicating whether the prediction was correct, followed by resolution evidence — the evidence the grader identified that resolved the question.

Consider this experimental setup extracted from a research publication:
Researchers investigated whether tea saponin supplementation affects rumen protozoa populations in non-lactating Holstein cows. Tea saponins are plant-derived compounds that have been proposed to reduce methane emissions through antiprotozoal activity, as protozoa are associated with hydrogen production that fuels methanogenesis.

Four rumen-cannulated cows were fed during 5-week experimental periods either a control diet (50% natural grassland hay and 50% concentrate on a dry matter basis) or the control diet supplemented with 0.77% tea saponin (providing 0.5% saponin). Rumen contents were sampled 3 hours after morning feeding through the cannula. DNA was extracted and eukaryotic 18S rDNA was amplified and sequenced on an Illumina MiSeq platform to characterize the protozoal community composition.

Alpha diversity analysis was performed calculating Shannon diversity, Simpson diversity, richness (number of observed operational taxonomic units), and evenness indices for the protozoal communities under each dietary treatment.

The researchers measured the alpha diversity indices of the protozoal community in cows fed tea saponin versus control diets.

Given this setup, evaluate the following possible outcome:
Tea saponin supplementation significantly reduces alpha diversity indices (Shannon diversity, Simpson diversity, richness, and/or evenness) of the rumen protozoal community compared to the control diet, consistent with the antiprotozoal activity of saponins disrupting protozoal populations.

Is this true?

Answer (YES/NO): NO